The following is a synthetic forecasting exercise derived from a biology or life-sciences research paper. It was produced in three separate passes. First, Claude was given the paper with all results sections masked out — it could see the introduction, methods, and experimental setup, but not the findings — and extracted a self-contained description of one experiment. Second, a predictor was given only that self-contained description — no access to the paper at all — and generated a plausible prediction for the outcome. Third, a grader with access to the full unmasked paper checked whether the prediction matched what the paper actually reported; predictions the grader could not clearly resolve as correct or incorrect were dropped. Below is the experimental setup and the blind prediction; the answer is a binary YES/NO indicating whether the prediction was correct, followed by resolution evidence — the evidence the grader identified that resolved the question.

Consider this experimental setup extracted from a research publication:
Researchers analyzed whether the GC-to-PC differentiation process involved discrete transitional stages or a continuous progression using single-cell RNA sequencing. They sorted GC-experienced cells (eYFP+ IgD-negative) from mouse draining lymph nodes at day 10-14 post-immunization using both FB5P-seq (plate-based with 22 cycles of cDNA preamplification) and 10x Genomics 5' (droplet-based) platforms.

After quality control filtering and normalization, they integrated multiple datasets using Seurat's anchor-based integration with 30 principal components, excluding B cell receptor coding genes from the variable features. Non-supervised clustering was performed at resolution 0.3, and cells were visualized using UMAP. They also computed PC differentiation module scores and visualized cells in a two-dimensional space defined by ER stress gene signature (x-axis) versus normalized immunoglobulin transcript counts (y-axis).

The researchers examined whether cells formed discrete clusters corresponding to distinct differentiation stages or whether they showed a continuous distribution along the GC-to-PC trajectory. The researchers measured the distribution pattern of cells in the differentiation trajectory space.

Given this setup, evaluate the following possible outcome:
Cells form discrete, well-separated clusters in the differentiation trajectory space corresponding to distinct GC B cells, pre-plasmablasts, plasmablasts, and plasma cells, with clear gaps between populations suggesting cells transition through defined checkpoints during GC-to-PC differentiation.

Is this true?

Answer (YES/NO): NO